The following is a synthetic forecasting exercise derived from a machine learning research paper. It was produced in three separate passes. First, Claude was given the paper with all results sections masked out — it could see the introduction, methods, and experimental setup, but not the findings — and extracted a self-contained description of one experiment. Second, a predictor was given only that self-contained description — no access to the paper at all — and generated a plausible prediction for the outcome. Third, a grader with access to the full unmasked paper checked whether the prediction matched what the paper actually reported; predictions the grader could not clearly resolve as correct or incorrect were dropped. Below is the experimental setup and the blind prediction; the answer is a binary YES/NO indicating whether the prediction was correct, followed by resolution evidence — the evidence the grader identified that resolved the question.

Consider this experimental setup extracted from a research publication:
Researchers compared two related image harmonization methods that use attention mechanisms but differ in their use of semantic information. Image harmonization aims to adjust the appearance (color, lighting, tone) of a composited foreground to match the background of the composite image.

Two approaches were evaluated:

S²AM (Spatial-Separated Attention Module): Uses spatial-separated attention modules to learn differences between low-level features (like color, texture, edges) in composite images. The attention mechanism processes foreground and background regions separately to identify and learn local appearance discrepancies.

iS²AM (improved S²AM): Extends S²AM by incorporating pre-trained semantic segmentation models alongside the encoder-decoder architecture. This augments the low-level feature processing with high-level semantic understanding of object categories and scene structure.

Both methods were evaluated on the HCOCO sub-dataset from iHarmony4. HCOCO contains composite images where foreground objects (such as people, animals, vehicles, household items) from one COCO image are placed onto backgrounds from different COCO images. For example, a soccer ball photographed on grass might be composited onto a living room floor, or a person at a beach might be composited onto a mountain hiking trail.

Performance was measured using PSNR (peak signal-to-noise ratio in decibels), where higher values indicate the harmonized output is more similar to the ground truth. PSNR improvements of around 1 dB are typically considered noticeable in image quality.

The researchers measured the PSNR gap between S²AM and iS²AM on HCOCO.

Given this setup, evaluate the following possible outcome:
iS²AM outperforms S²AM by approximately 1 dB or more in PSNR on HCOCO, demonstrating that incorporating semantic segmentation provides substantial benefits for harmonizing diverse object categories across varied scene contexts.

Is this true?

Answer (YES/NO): YES